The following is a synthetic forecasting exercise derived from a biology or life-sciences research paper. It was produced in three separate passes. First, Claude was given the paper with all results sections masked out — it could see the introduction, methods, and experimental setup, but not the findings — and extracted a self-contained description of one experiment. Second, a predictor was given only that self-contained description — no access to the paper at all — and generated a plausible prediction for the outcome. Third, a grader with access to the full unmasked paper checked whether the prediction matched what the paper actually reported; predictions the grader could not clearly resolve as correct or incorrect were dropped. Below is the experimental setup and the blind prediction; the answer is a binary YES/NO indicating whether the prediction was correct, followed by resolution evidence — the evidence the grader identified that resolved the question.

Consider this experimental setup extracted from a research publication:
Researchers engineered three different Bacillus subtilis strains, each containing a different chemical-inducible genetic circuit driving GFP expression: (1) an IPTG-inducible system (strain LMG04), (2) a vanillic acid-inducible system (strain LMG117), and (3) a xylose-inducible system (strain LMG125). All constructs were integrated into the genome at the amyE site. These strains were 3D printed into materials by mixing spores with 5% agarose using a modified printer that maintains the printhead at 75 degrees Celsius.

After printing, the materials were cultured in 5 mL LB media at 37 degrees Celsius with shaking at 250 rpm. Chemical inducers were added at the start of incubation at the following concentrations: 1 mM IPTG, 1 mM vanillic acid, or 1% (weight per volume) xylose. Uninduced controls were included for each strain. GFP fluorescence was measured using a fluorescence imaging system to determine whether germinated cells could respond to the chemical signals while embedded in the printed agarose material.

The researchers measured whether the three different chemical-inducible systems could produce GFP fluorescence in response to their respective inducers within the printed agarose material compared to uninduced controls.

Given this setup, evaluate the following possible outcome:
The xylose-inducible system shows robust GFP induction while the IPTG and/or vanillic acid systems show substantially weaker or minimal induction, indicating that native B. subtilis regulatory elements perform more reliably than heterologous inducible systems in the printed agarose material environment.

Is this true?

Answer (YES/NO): NO